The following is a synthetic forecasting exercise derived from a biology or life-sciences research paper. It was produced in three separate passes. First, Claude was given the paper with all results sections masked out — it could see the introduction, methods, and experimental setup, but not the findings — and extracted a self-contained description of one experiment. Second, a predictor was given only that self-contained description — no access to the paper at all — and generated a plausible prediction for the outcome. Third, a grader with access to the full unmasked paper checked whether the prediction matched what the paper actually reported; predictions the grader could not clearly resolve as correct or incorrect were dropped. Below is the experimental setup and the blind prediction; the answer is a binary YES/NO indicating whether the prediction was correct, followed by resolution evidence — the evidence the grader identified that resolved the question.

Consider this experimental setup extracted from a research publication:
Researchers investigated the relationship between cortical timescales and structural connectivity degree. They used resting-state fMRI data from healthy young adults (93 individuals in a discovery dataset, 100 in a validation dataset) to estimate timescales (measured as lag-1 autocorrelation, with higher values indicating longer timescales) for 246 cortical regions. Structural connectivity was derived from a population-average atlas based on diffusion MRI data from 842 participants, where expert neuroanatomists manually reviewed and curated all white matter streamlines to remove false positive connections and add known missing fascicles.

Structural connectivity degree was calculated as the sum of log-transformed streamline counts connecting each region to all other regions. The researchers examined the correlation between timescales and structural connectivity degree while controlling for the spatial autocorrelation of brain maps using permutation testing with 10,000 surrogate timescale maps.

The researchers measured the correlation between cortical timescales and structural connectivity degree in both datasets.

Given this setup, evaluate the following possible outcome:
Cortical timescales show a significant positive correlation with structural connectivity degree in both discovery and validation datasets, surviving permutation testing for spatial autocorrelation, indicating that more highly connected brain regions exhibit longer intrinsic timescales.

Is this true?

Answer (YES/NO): YES